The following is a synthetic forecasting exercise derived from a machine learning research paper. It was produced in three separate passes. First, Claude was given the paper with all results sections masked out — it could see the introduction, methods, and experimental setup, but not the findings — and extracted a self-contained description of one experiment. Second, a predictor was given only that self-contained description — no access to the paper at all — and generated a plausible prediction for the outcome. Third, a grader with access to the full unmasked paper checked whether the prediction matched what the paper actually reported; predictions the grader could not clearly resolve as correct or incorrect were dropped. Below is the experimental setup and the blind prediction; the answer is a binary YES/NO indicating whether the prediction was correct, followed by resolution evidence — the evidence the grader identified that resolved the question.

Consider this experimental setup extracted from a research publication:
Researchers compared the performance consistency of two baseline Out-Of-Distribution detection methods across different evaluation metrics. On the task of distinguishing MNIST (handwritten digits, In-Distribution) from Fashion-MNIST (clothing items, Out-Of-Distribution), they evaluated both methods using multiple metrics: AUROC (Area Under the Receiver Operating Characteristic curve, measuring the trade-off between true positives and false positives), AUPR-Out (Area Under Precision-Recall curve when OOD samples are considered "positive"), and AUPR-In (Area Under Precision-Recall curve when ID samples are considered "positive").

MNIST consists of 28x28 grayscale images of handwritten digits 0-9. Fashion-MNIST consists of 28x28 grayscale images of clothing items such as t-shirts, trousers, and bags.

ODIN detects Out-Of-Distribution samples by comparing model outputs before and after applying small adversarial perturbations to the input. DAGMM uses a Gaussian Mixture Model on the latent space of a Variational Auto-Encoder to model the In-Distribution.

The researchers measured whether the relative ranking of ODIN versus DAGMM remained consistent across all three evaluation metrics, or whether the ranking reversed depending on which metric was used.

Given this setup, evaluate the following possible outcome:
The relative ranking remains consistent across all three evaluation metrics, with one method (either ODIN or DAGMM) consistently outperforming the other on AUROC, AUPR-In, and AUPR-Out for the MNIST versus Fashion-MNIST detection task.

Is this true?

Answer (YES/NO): YES